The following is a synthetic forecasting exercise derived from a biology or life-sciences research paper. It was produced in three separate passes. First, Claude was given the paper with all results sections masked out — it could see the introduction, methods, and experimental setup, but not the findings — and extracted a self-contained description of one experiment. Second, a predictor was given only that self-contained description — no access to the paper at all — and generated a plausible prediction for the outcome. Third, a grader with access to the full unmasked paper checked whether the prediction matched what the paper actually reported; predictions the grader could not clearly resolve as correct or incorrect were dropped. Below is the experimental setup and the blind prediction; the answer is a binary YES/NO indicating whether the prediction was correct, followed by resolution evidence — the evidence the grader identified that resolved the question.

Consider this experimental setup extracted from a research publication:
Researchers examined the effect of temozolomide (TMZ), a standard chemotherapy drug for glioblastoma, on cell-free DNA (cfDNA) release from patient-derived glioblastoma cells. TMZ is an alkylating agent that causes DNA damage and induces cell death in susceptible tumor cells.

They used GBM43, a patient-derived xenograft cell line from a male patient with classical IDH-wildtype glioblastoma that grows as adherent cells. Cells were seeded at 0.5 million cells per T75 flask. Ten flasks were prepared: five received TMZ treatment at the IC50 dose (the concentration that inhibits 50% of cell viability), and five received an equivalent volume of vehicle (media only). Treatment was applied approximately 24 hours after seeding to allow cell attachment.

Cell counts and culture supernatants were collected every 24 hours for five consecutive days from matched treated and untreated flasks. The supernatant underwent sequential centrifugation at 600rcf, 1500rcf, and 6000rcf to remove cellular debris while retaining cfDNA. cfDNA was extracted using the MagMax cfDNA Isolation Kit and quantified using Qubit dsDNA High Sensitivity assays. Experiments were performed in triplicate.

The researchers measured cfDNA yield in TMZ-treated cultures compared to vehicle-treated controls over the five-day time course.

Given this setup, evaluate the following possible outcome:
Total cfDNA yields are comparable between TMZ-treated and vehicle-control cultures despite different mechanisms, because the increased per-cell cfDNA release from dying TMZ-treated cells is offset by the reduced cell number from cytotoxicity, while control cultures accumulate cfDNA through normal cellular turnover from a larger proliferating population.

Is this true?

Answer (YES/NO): NO